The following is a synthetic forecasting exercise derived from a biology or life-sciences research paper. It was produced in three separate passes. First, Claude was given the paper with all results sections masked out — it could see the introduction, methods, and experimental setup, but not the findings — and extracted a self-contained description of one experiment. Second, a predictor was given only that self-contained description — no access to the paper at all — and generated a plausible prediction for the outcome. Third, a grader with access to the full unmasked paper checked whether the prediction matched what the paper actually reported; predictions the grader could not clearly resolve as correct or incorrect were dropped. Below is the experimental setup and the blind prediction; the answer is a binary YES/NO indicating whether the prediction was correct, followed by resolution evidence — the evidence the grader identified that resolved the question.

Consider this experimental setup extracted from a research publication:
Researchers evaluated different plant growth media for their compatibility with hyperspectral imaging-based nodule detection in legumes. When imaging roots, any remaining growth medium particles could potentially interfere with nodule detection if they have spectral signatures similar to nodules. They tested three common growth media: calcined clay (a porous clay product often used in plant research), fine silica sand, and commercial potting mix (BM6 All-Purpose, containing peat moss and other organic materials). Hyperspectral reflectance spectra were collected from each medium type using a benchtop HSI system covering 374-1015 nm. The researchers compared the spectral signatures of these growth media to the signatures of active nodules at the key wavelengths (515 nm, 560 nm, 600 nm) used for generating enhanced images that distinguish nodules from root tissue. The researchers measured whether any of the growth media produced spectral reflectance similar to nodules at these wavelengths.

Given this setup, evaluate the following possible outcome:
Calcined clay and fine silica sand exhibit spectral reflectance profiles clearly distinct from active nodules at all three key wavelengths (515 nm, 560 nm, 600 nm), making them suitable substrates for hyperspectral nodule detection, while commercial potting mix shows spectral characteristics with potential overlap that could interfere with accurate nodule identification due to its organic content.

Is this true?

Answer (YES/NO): NO